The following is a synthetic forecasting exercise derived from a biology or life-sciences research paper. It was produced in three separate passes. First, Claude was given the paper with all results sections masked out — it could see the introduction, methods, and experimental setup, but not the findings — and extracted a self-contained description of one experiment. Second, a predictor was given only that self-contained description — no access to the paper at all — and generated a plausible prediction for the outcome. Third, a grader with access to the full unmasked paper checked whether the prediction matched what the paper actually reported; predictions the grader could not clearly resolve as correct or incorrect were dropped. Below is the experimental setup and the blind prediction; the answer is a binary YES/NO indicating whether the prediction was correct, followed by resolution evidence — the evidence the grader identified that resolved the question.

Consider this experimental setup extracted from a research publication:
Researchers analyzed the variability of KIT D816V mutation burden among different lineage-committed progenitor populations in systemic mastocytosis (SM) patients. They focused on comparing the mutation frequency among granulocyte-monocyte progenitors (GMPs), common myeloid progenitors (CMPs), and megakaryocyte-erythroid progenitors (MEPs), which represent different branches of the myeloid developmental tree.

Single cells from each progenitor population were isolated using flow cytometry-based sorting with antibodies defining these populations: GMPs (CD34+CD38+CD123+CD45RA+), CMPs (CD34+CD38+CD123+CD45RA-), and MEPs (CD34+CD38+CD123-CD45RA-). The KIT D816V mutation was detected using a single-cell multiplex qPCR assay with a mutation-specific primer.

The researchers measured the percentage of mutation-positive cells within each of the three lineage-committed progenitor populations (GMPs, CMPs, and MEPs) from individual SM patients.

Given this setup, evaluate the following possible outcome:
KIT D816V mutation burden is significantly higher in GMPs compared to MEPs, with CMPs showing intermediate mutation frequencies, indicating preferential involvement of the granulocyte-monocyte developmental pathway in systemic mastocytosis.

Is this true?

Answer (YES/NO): NO